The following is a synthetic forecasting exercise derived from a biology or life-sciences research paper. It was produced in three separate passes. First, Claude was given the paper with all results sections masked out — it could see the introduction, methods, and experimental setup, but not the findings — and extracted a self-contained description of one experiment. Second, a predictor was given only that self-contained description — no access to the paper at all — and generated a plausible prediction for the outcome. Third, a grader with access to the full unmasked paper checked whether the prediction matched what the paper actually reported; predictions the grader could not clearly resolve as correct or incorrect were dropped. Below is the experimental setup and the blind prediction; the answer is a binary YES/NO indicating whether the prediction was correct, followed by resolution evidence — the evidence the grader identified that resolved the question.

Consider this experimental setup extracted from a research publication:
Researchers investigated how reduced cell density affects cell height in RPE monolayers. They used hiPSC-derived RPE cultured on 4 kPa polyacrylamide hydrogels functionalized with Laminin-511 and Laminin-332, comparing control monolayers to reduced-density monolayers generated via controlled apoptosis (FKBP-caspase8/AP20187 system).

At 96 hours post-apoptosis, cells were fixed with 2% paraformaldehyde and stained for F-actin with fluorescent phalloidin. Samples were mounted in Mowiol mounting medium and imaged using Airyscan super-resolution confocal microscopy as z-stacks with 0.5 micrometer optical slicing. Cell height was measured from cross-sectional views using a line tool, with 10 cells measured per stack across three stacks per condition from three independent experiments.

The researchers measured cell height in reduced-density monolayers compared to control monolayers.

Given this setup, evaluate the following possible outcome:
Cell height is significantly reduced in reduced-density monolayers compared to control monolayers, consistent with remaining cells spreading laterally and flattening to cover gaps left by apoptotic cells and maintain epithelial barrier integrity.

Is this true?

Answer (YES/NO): YES